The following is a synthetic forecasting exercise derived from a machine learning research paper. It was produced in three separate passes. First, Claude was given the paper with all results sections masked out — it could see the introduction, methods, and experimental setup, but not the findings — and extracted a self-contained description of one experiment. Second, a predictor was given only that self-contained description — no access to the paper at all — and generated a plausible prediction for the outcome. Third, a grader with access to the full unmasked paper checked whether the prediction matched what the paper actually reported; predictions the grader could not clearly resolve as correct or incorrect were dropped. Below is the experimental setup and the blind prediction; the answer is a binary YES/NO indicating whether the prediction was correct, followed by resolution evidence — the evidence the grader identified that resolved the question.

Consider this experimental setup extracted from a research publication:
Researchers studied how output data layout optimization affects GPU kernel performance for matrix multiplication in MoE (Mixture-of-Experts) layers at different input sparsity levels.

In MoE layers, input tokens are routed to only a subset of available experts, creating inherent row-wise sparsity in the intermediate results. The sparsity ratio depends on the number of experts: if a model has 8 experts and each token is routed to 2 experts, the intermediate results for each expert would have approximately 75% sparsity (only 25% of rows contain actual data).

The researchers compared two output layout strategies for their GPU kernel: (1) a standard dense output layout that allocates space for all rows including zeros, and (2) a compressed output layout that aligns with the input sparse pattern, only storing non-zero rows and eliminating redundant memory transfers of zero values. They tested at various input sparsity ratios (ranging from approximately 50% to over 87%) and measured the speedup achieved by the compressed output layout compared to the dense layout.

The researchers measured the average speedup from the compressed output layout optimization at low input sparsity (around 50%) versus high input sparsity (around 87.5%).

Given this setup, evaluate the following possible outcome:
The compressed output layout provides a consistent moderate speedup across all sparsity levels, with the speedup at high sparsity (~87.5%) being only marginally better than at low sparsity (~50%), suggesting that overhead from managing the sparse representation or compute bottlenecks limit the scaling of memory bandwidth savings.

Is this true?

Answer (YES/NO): NO